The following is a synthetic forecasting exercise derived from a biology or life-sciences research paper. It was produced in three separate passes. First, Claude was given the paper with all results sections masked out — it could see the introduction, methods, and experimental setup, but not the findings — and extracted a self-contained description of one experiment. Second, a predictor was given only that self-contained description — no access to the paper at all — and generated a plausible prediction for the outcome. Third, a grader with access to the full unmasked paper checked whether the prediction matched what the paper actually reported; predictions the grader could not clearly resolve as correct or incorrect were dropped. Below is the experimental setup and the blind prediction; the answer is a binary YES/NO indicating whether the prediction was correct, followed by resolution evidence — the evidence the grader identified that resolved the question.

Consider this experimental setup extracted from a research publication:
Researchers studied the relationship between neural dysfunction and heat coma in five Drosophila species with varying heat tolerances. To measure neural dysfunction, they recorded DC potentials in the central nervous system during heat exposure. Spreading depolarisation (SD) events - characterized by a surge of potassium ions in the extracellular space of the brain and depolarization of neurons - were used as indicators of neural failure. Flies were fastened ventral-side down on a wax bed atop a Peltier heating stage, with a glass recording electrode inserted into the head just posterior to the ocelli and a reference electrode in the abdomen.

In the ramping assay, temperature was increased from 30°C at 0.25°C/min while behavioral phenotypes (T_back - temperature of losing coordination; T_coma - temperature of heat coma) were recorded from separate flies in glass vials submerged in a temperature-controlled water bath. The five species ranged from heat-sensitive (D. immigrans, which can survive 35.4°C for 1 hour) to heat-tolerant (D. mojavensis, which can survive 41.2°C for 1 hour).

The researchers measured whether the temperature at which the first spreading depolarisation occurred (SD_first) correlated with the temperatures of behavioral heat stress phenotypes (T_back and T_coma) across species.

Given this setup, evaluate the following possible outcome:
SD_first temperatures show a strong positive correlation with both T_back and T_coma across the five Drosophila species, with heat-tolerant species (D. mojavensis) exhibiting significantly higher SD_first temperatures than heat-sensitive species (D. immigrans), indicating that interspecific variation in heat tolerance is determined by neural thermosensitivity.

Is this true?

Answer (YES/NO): YES